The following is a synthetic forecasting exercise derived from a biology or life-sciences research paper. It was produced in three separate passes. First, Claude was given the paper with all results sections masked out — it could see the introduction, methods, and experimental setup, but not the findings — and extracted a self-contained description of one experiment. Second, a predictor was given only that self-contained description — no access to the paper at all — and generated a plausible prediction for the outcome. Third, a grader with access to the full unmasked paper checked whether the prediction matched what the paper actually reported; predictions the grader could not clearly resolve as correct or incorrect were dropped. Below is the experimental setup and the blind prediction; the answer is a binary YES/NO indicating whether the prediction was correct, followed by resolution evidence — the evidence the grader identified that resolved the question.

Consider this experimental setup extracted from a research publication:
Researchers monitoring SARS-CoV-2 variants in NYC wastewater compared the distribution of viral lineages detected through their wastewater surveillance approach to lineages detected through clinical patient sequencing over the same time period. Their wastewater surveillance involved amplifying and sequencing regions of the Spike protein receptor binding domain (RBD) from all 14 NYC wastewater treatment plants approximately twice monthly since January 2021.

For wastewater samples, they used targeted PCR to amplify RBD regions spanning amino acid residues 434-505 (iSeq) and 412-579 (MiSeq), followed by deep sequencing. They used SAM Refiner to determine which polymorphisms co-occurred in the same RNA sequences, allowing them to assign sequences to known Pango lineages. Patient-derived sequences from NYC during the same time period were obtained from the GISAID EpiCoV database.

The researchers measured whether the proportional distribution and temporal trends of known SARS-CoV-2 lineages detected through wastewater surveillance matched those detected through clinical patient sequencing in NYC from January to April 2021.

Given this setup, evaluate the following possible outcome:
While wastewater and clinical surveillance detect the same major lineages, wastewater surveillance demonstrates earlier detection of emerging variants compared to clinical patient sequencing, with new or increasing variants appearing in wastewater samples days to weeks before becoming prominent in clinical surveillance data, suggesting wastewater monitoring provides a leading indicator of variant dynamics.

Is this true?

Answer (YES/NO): NO